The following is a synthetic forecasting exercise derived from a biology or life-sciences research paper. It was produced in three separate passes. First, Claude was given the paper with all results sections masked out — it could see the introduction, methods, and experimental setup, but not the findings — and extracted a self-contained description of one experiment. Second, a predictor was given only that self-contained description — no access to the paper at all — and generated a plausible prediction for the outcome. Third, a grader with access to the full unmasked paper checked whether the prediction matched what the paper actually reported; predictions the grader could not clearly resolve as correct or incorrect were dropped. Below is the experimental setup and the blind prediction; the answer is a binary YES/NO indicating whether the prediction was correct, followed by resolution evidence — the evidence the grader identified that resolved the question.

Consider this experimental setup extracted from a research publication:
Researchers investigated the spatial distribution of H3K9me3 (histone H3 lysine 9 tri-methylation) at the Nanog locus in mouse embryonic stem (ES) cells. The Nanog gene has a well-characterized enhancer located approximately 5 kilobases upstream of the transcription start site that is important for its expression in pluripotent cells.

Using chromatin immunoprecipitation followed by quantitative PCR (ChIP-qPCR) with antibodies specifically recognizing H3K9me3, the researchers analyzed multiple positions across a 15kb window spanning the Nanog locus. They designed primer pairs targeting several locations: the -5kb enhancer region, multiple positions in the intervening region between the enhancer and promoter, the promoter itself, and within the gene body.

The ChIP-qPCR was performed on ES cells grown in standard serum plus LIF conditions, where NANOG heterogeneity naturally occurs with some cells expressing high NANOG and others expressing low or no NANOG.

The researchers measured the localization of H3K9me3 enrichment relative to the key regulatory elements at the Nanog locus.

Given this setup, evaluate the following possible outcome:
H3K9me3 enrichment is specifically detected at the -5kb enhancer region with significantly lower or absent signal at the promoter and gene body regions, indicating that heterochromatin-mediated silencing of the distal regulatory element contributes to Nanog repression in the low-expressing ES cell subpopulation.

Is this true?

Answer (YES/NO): NO